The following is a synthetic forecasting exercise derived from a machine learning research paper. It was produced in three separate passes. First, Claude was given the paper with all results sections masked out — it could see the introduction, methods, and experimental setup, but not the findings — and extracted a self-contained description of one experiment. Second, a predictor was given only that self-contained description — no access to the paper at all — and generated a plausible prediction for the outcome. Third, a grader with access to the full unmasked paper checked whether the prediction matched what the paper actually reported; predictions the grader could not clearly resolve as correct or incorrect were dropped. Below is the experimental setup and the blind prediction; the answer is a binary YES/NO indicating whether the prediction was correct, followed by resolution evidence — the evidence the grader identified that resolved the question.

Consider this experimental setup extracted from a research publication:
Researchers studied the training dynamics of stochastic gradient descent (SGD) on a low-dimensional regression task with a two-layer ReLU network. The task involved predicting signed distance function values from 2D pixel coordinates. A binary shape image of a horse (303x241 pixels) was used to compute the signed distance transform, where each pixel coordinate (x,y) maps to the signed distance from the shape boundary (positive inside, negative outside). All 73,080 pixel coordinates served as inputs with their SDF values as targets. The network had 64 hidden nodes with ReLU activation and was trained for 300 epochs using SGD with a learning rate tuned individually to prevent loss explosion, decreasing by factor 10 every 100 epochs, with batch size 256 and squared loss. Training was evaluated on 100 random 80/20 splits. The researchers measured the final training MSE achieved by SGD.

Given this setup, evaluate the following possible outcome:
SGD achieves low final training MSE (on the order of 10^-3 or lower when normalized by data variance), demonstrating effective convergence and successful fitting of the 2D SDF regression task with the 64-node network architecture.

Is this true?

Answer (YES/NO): NO